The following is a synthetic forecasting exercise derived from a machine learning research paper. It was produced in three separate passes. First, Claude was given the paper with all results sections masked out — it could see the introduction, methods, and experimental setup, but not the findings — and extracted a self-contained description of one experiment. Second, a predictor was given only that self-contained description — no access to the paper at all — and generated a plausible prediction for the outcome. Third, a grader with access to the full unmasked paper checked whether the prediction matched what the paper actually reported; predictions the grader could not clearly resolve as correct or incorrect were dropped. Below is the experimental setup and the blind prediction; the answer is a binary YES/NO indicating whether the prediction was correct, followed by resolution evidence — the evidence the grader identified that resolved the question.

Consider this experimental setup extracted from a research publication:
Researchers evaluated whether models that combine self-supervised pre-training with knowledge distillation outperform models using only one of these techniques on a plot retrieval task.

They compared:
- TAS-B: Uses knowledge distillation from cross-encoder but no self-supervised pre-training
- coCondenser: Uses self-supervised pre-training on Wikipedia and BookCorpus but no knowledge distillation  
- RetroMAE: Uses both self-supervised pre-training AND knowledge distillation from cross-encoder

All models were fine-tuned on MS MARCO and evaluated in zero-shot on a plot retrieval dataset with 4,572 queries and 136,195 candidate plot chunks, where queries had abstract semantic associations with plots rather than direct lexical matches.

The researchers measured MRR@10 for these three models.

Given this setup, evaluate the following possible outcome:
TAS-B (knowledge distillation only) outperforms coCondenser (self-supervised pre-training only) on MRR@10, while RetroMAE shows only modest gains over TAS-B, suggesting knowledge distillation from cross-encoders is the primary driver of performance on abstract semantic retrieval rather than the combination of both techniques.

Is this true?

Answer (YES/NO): NO